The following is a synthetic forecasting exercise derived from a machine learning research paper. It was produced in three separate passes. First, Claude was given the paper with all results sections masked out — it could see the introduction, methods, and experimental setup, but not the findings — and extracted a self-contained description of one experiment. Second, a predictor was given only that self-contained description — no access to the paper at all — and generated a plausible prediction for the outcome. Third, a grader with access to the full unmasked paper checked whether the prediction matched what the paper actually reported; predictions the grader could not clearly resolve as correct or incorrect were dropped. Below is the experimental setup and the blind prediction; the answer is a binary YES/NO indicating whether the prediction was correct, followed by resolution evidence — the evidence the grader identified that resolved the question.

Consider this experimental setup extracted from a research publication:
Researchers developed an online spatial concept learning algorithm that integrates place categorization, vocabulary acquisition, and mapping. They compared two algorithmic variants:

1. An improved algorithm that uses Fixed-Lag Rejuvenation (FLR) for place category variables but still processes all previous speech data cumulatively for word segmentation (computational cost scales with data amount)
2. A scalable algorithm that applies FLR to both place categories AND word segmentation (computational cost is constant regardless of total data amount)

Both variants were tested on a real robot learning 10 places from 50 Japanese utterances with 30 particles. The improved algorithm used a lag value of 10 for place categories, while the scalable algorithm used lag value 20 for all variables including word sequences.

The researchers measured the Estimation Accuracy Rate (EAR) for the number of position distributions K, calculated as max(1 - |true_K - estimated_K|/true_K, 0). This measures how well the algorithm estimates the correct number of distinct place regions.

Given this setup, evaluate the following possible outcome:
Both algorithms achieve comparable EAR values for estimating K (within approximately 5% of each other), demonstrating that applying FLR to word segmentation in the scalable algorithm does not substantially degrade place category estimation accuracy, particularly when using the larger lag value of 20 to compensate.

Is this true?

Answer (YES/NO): YES